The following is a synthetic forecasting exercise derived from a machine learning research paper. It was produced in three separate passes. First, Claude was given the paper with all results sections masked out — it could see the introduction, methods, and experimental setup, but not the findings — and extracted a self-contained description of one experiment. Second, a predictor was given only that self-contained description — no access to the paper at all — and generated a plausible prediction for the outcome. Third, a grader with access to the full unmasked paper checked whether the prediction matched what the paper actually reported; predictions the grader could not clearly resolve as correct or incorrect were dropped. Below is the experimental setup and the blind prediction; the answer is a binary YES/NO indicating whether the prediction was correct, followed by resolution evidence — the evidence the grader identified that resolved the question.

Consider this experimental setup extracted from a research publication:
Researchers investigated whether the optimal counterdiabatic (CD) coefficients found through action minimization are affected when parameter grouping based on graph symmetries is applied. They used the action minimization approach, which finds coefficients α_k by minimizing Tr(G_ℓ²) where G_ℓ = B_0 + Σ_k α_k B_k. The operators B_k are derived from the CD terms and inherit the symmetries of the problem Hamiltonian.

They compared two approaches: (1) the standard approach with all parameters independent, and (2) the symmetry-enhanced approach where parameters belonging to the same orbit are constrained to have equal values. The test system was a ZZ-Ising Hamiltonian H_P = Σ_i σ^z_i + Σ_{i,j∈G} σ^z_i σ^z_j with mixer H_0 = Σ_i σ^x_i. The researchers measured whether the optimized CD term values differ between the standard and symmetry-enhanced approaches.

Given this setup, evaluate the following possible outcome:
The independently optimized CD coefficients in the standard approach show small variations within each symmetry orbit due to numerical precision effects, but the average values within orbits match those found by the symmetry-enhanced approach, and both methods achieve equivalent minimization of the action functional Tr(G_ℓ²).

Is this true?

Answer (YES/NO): NO